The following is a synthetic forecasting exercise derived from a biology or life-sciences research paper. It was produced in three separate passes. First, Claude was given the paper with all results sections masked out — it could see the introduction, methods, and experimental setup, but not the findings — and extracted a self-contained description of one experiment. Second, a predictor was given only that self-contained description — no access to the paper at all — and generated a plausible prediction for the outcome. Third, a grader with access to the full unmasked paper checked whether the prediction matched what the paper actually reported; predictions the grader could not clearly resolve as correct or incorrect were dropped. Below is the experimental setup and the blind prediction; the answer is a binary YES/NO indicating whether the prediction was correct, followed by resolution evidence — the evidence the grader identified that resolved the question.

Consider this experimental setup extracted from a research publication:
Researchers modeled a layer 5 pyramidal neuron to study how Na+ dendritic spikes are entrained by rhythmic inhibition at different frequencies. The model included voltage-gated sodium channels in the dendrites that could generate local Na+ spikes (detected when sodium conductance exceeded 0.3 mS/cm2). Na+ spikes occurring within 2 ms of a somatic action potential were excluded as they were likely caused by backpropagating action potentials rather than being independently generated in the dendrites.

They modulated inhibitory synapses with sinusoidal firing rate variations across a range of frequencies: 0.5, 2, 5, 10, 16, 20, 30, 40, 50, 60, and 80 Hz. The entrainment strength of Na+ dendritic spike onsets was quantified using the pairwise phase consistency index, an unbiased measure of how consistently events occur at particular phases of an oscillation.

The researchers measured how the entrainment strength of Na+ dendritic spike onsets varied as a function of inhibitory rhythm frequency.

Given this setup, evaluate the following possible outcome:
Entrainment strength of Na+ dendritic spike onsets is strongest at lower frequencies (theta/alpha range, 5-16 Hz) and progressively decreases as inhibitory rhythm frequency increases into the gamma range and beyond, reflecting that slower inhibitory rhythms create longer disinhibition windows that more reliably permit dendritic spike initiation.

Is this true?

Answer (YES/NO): NO